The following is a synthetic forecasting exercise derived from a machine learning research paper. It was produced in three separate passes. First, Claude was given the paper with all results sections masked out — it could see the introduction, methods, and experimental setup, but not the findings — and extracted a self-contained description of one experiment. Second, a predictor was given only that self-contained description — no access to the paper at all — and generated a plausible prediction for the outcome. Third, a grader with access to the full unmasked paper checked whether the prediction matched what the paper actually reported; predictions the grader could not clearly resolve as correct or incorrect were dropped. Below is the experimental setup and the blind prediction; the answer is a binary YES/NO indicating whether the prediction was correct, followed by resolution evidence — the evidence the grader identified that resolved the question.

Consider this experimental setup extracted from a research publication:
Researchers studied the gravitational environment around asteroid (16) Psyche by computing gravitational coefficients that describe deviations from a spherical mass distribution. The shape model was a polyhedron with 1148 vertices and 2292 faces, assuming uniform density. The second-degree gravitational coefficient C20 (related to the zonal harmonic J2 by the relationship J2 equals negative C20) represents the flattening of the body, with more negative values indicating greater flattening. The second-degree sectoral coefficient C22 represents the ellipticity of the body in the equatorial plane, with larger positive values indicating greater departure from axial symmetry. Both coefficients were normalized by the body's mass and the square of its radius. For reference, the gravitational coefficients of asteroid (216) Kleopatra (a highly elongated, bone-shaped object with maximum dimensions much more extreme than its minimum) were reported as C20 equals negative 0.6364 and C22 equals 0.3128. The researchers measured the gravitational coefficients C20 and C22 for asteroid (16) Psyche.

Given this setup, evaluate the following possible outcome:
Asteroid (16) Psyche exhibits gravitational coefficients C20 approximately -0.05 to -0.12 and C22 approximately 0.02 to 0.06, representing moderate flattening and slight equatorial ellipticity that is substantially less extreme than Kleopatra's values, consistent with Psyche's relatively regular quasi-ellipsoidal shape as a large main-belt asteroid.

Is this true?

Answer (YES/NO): NO